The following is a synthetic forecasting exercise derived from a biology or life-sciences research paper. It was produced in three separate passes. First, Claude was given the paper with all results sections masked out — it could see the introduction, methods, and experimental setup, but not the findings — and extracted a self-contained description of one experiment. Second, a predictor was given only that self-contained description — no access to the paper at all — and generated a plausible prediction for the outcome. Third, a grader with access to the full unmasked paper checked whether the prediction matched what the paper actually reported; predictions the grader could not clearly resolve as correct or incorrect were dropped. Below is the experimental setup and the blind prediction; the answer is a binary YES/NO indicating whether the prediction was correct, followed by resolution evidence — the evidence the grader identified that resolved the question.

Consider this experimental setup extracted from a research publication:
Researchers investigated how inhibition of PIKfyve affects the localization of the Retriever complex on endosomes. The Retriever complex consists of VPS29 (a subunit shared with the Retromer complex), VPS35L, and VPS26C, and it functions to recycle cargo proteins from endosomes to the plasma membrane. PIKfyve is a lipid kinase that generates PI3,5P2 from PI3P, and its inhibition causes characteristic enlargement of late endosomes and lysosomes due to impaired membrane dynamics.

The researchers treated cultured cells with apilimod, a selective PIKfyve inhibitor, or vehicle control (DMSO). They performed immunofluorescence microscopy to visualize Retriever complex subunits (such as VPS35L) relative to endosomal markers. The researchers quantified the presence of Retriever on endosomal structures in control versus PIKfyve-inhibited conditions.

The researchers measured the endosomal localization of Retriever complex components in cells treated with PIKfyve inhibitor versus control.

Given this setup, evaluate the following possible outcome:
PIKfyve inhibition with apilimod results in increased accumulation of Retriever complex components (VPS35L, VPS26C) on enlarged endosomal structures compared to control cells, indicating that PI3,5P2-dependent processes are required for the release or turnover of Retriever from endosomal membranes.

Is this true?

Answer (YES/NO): NO